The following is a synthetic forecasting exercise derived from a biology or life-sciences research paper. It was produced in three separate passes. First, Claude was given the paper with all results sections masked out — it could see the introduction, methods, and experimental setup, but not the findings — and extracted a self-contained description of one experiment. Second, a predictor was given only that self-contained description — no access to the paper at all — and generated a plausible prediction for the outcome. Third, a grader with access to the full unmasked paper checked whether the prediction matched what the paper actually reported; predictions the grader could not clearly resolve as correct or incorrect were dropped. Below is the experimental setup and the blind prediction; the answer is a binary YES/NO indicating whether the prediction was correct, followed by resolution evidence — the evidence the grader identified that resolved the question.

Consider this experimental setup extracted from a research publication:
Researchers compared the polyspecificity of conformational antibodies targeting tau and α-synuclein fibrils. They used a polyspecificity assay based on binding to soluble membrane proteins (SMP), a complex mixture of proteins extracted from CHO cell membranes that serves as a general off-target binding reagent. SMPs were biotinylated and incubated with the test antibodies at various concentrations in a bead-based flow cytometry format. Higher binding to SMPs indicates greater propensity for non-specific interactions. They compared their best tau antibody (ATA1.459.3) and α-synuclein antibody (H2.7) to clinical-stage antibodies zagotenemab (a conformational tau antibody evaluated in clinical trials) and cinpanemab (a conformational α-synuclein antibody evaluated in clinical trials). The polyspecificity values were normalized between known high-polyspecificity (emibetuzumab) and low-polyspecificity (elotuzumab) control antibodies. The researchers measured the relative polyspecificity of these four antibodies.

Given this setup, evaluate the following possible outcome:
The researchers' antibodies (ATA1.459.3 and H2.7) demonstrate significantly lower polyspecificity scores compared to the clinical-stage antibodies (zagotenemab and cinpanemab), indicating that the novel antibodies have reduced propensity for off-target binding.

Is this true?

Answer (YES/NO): NO